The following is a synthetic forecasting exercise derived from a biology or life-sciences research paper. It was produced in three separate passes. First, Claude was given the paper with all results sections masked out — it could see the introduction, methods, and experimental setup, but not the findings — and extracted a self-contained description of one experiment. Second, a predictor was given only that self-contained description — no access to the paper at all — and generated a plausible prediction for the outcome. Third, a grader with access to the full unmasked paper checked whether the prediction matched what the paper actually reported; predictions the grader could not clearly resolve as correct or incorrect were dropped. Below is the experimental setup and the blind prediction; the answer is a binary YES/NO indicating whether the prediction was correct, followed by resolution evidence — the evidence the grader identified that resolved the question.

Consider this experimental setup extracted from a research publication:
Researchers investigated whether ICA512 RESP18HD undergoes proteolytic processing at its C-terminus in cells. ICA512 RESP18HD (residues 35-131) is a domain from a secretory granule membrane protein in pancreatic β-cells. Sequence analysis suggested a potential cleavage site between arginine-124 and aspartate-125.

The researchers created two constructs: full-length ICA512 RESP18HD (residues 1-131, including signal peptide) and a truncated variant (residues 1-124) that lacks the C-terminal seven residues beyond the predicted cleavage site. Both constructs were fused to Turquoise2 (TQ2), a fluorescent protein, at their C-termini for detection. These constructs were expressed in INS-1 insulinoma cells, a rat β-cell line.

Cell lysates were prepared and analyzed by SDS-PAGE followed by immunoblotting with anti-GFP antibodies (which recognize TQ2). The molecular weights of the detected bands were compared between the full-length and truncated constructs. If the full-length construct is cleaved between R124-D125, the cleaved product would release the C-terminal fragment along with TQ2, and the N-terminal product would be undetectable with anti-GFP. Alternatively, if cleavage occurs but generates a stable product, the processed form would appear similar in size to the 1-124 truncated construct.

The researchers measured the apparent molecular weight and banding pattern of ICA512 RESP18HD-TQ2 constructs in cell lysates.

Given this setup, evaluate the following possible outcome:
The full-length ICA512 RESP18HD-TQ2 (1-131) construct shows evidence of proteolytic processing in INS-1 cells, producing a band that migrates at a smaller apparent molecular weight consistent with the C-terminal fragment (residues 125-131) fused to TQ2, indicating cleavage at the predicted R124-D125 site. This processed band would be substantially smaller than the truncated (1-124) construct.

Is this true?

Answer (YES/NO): YES